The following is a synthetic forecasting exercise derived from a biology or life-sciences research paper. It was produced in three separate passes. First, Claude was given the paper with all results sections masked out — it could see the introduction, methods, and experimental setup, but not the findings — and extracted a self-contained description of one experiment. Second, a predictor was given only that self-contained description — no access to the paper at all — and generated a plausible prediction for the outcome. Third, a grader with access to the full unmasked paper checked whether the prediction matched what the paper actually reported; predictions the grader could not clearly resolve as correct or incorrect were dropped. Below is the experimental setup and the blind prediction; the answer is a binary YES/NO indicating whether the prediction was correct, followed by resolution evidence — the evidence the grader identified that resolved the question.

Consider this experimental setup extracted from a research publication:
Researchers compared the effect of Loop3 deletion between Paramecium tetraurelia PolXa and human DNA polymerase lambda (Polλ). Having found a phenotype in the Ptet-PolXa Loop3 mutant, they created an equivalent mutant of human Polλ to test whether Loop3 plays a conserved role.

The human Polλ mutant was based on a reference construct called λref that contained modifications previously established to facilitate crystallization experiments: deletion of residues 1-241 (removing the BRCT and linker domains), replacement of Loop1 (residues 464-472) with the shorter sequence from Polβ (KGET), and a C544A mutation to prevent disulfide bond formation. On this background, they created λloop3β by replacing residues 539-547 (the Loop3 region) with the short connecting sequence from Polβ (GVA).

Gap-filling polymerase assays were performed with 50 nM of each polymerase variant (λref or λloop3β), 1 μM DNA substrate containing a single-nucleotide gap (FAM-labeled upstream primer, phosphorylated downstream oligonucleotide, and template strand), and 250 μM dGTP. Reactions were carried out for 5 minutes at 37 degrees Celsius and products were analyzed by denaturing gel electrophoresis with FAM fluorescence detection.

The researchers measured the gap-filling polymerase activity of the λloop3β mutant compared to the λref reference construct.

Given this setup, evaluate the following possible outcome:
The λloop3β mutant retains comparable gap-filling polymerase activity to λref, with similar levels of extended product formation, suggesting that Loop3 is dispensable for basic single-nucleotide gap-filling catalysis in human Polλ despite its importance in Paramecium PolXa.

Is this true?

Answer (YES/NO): YES